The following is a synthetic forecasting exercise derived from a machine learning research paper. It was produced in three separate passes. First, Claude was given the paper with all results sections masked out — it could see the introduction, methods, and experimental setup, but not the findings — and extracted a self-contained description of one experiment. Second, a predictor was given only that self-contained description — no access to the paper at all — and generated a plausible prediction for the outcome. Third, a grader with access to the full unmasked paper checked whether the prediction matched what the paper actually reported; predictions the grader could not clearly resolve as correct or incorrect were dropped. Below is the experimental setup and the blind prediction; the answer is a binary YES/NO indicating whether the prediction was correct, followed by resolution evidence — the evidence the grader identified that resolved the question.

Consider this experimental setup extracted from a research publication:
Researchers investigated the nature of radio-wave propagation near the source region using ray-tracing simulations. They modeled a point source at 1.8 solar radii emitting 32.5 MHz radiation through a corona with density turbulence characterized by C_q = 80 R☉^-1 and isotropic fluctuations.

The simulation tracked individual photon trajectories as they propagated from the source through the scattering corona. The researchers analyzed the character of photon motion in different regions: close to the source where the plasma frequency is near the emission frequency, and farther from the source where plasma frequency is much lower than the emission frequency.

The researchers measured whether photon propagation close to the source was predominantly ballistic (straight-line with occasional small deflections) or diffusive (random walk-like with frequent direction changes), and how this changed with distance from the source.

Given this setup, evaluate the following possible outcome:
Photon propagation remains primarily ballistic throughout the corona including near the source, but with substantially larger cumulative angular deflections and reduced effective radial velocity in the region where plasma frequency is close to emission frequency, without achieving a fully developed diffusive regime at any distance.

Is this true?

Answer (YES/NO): NO